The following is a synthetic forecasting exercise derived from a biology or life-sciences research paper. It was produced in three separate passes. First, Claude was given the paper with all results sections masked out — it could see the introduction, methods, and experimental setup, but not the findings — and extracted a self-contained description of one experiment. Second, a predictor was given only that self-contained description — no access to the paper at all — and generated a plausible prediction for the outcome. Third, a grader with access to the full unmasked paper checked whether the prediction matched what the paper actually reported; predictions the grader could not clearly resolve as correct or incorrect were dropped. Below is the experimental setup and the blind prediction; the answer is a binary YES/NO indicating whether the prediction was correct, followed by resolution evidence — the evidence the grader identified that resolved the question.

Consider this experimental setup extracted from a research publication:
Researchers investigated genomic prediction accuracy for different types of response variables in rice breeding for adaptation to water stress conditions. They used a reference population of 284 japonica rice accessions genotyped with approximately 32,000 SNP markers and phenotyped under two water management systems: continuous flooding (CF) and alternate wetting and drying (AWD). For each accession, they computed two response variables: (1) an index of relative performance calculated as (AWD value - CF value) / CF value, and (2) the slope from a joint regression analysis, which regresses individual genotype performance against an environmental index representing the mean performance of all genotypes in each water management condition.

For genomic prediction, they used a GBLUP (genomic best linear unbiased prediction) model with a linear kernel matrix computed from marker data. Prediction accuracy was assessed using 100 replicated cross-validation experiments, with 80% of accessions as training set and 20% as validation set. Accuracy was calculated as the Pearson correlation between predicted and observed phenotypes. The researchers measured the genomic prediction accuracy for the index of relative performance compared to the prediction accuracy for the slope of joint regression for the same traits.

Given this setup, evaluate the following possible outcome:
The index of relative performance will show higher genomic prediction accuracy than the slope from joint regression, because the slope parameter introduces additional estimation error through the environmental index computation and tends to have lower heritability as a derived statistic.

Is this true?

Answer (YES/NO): NO